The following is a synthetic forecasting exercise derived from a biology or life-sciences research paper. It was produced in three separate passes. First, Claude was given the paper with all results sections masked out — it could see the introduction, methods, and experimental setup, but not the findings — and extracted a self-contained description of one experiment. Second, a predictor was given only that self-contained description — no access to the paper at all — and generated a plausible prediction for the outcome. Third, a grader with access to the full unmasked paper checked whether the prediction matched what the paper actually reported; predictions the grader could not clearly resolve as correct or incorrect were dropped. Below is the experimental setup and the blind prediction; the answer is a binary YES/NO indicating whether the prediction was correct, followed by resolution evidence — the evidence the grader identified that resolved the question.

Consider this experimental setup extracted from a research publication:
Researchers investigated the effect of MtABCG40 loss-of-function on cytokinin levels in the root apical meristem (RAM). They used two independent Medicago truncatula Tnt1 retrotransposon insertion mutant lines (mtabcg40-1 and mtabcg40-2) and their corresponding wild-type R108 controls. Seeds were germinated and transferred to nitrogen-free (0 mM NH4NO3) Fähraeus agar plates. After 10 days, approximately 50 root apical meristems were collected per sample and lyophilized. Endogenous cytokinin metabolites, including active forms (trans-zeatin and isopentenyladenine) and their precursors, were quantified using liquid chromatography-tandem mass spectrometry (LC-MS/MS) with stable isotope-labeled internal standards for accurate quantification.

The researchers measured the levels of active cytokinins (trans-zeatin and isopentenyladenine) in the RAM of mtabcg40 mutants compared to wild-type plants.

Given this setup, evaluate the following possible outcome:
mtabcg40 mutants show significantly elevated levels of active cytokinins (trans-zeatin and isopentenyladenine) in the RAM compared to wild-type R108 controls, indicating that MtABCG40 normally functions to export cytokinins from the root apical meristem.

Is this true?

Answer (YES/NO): NO